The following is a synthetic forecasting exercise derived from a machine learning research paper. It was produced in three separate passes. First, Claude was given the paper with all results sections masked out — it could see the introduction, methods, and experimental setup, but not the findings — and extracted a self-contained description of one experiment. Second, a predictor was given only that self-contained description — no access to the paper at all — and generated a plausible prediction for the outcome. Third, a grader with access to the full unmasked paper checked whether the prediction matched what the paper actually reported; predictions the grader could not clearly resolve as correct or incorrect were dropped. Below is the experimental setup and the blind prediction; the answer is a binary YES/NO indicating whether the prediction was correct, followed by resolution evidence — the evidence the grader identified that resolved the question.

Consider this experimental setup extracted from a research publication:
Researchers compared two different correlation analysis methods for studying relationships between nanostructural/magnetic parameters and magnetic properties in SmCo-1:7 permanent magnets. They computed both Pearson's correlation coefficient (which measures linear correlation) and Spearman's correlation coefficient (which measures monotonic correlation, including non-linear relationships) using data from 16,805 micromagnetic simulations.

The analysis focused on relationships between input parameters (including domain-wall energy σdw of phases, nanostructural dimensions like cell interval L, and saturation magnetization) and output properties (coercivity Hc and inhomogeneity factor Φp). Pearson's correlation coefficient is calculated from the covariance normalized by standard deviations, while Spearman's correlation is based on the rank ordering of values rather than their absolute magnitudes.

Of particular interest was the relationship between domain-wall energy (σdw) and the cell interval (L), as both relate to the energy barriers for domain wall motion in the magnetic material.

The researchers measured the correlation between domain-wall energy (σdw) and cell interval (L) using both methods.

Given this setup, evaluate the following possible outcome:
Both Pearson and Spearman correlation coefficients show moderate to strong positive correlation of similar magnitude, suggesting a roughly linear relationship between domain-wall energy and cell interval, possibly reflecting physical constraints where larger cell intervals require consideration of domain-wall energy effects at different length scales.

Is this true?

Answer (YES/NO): NO